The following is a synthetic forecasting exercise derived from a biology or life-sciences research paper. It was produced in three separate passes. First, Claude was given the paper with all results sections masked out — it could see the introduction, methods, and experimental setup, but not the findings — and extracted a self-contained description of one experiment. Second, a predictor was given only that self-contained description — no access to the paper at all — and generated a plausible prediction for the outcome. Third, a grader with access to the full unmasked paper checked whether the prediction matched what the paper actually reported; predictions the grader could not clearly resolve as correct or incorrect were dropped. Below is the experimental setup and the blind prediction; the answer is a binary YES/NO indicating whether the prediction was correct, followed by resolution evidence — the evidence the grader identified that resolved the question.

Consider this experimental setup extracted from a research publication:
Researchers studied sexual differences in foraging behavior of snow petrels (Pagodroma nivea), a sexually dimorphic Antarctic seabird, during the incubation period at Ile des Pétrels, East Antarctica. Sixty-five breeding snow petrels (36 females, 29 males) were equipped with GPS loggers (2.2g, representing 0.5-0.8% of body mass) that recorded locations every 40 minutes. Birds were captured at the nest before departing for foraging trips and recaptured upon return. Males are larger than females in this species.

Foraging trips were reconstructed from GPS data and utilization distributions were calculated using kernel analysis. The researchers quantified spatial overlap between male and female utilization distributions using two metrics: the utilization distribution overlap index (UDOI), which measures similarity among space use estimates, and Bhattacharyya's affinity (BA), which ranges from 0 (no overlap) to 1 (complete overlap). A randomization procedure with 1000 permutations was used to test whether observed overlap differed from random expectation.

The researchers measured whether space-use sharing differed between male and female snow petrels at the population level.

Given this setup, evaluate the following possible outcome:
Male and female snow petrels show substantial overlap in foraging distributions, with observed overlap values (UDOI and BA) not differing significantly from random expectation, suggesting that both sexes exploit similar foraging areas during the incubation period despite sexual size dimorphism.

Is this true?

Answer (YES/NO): YES